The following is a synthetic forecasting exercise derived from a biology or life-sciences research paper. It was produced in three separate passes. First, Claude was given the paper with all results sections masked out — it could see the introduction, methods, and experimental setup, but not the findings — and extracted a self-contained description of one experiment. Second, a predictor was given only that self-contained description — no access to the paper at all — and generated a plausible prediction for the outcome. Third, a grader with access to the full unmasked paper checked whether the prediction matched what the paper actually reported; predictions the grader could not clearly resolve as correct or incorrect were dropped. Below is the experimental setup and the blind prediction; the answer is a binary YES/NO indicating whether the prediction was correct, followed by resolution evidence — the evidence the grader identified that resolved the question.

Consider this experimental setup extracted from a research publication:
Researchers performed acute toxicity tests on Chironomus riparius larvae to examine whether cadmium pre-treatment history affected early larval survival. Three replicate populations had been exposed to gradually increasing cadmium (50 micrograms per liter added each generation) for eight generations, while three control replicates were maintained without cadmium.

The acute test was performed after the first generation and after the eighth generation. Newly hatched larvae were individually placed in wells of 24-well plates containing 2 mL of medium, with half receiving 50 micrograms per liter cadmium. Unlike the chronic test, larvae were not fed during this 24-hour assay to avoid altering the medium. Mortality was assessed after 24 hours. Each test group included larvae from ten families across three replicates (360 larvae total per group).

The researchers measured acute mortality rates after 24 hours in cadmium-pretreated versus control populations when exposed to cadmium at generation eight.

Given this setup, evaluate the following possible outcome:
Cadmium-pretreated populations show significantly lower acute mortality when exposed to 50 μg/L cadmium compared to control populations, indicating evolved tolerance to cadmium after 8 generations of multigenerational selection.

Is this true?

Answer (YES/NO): NO